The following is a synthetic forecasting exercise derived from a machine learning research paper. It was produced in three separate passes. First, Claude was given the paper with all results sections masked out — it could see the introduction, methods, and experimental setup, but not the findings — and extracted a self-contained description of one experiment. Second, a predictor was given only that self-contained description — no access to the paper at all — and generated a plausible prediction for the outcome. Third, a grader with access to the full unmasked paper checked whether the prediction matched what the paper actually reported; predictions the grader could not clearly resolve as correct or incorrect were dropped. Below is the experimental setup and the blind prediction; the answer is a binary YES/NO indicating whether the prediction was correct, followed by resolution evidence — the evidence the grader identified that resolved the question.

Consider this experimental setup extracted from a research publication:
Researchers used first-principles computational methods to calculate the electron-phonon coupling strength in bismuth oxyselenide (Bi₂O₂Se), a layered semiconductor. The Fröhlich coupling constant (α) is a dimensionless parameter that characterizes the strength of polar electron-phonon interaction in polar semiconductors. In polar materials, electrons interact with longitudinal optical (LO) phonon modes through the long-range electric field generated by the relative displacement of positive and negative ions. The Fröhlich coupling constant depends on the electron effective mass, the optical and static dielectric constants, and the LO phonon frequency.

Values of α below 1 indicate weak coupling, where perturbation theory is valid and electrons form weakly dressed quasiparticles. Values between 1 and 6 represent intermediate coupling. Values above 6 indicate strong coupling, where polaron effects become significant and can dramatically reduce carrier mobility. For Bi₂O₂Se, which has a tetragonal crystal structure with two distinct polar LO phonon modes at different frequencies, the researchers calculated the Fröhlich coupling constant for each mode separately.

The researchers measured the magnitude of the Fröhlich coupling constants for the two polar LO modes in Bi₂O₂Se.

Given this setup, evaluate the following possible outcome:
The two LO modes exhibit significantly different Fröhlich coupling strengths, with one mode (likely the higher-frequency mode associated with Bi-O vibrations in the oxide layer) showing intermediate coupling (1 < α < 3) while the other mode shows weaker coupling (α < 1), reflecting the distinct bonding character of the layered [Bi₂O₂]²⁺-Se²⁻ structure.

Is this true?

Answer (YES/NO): NO